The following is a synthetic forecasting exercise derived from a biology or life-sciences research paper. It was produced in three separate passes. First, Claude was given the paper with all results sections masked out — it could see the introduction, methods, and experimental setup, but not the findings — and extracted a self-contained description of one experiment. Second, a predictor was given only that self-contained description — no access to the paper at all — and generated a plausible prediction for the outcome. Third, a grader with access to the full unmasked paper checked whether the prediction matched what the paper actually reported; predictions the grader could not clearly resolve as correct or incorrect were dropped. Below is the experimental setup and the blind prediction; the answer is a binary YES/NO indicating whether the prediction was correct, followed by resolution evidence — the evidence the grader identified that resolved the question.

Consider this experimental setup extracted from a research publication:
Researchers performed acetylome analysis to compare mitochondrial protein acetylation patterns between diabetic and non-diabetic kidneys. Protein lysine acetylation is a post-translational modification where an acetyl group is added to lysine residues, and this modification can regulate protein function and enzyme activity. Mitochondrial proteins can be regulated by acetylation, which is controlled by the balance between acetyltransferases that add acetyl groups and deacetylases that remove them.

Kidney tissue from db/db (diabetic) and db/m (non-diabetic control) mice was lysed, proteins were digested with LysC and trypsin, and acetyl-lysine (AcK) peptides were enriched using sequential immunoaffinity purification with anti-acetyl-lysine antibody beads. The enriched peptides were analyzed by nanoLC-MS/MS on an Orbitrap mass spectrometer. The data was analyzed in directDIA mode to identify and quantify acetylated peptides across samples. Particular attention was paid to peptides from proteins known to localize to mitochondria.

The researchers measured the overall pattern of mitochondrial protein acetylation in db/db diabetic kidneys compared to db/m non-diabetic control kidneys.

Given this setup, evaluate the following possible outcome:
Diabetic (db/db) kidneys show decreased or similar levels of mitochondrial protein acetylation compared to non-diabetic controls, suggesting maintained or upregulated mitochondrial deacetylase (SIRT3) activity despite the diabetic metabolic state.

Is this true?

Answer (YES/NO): NO